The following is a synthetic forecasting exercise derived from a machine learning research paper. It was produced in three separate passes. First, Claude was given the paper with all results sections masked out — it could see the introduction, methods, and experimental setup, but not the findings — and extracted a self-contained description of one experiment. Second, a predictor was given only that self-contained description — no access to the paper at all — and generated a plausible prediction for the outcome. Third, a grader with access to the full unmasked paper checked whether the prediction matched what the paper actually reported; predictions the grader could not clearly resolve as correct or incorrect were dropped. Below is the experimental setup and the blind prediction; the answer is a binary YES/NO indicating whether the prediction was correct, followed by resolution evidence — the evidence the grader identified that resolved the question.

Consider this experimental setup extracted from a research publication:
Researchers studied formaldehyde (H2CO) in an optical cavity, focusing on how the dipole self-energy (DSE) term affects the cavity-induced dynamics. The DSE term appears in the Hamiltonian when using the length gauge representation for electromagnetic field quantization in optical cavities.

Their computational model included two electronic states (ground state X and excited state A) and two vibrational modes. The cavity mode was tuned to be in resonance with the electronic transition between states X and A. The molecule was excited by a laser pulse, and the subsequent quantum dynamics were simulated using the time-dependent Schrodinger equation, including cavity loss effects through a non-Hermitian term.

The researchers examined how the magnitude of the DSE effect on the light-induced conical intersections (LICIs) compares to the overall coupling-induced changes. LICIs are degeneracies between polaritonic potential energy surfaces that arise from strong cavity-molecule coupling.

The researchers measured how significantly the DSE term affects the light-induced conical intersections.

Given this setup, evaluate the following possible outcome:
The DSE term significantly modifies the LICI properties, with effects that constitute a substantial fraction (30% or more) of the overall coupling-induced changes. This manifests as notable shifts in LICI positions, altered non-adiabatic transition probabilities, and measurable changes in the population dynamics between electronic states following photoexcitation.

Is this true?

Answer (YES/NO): NO